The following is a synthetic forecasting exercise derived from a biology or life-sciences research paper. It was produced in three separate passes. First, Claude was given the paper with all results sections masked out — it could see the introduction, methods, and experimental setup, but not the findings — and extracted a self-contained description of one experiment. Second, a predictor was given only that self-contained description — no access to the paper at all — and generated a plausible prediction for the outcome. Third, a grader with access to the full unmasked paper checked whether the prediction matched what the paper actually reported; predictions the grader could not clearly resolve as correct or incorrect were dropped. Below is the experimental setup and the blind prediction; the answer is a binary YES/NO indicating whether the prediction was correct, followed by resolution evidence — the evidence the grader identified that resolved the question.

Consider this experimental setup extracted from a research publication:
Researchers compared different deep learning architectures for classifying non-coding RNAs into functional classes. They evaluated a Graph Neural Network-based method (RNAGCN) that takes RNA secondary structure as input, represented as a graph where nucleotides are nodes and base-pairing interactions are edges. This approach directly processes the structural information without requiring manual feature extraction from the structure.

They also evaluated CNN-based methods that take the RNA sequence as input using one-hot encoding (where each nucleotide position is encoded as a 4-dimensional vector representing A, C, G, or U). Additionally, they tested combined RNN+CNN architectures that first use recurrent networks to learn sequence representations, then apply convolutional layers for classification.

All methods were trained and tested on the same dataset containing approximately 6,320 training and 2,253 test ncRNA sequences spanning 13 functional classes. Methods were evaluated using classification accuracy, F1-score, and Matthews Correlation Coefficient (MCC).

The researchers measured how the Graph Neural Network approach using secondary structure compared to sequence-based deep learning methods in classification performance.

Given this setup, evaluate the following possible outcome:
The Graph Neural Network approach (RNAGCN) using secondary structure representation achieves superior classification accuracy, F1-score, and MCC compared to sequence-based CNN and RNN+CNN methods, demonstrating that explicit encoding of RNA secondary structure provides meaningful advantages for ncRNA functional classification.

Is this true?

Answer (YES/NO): NO